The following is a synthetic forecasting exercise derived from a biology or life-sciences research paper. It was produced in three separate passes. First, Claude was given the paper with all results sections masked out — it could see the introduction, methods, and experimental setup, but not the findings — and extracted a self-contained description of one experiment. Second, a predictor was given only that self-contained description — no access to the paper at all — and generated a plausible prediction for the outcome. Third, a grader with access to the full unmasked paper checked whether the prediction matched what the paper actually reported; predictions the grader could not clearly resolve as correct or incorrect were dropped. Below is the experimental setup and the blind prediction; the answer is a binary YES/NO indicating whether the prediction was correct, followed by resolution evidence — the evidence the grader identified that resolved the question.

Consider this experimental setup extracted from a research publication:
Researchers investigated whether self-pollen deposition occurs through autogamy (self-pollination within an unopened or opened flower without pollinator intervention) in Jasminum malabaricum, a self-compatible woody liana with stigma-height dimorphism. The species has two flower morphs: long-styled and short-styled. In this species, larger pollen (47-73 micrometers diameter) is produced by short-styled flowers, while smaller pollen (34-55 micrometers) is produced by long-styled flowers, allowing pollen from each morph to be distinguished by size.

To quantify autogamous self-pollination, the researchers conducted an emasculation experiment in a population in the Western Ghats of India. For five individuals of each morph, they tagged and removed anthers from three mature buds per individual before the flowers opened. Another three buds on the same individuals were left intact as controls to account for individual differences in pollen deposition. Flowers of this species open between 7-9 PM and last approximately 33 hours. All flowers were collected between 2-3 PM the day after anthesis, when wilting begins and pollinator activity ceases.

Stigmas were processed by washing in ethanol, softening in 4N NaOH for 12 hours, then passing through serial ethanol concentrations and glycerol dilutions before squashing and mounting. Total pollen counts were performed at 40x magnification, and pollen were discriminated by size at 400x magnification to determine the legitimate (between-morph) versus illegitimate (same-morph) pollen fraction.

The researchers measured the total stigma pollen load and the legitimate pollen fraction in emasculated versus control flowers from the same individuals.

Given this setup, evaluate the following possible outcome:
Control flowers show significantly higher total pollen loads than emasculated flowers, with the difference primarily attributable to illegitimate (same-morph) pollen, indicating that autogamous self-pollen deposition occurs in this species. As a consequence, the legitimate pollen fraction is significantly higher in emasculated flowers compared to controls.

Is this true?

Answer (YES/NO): NO